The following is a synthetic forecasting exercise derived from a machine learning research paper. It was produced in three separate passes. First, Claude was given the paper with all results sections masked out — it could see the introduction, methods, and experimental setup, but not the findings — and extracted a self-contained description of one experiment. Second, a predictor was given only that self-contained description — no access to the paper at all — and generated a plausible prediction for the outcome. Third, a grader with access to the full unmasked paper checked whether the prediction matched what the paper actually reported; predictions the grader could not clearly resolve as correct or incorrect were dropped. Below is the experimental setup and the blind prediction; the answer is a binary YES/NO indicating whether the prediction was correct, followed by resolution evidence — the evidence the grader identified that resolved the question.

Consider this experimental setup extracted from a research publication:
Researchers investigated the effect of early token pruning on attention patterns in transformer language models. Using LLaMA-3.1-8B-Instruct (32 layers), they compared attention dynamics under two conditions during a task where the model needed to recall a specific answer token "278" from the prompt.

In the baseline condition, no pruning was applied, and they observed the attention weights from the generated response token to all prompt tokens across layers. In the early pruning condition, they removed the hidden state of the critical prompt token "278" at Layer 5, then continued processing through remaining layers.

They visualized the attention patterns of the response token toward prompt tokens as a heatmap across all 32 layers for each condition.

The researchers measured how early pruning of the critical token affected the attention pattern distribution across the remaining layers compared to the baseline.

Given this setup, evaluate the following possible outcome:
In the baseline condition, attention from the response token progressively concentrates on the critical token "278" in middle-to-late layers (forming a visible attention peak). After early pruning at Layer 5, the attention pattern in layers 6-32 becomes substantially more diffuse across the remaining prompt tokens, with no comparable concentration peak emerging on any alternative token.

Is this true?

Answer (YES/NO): YES